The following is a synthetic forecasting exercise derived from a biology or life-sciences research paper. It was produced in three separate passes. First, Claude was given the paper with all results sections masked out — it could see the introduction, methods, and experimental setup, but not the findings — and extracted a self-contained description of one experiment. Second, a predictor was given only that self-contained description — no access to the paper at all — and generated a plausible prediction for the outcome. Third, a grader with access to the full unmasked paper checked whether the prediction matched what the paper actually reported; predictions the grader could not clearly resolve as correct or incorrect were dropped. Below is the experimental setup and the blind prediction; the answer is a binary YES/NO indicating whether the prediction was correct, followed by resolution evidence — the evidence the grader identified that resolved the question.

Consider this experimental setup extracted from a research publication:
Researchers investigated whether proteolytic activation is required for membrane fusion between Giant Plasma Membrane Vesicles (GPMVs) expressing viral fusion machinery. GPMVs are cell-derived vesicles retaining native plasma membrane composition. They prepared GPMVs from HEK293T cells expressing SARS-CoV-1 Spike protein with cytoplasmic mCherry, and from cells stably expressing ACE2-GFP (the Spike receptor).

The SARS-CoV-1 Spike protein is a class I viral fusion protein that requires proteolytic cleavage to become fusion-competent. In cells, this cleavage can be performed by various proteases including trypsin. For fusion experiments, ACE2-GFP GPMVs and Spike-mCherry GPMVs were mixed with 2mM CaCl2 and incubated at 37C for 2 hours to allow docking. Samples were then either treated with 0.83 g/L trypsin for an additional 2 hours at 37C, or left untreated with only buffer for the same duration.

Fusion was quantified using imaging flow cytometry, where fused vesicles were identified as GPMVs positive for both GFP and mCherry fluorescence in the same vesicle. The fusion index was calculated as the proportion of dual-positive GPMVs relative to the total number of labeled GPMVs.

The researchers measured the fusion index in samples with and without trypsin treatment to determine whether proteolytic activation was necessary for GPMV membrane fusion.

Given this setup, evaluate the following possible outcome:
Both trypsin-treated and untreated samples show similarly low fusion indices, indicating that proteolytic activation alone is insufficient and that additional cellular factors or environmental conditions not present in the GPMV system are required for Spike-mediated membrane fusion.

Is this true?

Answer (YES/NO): NO